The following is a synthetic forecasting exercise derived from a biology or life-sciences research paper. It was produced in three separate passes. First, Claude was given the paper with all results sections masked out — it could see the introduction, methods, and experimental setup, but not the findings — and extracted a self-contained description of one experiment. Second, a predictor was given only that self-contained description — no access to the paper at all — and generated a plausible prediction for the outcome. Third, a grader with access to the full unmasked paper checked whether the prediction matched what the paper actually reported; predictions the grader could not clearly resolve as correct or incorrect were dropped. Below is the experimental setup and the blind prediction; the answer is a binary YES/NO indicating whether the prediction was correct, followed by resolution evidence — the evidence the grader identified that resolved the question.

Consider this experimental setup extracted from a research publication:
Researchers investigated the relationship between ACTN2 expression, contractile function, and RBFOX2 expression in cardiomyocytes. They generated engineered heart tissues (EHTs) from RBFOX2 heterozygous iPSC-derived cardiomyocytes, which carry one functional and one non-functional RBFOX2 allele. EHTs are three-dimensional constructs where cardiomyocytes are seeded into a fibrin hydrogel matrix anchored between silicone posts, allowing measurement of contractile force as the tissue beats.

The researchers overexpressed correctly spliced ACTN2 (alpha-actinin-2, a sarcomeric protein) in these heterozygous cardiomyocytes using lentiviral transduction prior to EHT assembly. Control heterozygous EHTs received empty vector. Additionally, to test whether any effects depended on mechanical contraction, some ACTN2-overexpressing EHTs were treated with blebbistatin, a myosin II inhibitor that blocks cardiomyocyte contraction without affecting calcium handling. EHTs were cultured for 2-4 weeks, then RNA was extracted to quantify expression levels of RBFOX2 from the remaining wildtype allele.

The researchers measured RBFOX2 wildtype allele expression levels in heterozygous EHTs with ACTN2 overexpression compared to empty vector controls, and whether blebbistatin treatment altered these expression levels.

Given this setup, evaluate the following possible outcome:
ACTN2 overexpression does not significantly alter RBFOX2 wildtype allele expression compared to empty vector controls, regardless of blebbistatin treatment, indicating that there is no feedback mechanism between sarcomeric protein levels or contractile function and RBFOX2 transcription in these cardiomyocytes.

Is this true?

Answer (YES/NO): NO